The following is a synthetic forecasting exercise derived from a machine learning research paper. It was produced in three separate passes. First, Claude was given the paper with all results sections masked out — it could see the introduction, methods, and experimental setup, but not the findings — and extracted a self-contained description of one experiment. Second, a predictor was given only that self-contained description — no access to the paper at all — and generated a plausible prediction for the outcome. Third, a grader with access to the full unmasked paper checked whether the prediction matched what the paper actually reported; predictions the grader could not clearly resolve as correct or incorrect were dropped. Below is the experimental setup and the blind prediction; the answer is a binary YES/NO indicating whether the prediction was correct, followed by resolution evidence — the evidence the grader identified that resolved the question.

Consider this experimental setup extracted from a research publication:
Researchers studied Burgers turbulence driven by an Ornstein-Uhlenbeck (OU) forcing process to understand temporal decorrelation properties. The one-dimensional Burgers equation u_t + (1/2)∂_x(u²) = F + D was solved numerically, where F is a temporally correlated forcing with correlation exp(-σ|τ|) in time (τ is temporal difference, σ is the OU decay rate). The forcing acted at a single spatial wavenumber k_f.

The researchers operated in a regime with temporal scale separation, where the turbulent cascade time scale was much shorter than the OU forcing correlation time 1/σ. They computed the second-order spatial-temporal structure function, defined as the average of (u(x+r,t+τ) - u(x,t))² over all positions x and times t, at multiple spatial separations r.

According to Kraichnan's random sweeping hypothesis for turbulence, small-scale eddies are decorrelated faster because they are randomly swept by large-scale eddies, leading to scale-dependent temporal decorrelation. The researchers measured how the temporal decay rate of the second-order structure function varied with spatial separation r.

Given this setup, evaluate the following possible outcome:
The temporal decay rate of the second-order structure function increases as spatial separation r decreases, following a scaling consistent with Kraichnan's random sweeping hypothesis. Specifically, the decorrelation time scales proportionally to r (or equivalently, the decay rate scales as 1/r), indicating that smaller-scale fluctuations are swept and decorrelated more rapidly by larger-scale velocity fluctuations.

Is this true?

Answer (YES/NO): NO